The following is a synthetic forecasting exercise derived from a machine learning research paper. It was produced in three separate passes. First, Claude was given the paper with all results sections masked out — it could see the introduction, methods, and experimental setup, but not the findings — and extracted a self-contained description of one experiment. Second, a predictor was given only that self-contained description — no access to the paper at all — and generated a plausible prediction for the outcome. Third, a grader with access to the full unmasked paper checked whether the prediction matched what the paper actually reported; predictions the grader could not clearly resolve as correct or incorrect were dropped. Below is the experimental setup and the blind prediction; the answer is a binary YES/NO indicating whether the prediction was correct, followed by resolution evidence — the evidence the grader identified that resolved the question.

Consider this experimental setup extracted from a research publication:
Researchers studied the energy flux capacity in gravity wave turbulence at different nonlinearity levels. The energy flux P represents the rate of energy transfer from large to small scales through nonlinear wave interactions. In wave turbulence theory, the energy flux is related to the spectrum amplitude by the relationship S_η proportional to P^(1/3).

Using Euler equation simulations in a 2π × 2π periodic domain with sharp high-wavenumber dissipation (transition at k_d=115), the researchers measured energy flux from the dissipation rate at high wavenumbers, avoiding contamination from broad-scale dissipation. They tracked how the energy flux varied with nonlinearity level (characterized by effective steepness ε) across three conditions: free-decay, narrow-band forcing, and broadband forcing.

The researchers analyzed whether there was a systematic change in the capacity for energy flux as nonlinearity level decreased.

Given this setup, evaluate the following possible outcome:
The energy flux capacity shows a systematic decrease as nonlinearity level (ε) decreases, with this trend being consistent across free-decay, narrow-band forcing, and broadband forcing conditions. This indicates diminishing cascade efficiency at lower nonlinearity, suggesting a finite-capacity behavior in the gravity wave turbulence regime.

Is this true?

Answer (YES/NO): YES